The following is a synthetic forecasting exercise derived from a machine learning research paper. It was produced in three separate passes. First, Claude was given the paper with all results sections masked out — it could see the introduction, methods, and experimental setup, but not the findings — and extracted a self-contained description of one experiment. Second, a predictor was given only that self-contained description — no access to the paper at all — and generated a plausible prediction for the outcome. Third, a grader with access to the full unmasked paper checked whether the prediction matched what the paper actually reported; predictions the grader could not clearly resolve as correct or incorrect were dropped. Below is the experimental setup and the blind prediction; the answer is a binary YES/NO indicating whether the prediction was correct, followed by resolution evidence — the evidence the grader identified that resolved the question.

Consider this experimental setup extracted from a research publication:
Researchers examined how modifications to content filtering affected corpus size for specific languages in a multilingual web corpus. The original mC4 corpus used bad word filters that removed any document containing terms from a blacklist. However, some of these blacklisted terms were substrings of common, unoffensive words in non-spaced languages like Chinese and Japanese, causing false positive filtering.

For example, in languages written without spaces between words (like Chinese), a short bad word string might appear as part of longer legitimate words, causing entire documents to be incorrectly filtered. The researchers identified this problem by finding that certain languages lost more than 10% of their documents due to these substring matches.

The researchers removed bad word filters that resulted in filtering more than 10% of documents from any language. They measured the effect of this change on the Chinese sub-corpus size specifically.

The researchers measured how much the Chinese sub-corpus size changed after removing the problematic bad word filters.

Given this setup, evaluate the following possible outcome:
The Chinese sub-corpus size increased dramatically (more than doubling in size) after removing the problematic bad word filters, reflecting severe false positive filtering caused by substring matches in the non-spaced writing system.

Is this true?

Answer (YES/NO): YES